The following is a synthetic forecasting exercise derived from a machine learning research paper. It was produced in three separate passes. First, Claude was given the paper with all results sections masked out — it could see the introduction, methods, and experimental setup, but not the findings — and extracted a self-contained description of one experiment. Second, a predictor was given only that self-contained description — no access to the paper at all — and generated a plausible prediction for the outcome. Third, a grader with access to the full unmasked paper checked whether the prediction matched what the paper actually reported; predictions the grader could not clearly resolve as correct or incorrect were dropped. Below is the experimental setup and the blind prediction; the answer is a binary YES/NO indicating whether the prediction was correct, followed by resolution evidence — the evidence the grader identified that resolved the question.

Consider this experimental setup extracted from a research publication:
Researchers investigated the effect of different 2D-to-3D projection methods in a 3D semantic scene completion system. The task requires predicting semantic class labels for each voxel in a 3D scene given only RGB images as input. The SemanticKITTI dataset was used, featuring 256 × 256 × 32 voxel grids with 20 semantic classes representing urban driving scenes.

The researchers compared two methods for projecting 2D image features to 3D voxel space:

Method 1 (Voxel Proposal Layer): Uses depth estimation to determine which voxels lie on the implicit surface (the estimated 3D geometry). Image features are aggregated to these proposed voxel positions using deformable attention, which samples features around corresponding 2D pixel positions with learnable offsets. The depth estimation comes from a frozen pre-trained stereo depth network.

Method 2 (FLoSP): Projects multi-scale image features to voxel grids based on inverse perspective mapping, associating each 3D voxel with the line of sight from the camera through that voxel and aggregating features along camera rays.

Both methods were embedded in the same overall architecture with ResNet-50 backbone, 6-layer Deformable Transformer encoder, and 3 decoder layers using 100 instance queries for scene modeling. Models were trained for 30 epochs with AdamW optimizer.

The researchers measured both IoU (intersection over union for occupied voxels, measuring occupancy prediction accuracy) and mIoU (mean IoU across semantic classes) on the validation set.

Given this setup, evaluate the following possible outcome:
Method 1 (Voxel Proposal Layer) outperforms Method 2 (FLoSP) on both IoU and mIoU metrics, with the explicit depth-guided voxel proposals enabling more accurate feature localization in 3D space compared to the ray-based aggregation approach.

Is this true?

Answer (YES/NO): YES